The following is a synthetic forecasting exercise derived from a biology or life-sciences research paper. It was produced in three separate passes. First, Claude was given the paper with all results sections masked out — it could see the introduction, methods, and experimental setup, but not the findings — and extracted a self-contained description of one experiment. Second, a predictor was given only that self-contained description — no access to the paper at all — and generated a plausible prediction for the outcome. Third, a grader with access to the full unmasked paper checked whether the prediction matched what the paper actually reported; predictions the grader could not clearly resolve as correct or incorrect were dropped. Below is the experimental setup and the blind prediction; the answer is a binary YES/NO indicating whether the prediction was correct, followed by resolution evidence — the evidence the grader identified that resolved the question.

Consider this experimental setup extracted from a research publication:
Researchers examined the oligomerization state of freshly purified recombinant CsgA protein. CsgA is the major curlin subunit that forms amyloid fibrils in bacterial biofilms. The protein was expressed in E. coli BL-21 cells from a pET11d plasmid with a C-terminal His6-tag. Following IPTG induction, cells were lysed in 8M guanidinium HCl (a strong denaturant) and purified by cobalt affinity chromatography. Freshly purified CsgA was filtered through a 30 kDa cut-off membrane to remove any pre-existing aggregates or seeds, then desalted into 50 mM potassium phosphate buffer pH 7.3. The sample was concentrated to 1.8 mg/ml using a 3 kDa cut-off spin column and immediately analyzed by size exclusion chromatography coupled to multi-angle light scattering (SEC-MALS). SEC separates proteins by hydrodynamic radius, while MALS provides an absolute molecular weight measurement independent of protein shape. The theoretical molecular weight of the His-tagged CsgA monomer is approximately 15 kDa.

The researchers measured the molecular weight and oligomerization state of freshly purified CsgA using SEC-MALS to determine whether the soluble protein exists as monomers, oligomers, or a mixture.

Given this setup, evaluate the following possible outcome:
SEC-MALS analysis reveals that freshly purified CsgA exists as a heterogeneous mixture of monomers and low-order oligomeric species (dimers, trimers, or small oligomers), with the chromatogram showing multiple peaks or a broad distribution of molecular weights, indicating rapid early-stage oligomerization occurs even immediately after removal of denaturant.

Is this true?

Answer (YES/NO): NO